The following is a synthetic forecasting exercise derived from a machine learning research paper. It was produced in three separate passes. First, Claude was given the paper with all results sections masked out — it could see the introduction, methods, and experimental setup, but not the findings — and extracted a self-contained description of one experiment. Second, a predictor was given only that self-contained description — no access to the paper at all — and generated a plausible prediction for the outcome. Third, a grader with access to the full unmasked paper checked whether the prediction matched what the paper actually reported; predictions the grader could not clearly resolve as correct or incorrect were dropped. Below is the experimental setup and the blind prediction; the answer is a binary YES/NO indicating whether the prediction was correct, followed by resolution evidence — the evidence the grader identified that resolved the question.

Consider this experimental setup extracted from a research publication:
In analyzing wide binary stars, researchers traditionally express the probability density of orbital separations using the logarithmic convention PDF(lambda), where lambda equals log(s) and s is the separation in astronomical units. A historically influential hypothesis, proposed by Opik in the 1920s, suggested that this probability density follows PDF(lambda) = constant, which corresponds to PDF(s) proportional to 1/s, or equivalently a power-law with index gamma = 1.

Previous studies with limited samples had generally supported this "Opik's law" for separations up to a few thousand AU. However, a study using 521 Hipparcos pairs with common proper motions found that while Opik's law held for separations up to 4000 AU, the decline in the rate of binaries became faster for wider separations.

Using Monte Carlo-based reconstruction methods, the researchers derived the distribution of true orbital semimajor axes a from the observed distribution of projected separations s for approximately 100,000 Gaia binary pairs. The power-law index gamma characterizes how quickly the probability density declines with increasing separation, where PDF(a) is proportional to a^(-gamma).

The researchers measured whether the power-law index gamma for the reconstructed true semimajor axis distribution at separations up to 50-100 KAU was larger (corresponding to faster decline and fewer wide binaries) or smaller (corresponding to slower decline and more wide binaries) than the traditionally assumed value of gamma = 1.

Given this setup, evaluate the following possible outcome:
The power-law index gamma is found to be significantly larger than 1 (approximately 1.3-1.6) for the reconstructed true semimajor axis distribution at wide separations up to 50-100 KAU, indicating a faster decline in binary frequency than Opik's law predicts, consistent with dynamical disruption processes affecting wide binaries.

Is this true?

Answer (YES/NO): NO